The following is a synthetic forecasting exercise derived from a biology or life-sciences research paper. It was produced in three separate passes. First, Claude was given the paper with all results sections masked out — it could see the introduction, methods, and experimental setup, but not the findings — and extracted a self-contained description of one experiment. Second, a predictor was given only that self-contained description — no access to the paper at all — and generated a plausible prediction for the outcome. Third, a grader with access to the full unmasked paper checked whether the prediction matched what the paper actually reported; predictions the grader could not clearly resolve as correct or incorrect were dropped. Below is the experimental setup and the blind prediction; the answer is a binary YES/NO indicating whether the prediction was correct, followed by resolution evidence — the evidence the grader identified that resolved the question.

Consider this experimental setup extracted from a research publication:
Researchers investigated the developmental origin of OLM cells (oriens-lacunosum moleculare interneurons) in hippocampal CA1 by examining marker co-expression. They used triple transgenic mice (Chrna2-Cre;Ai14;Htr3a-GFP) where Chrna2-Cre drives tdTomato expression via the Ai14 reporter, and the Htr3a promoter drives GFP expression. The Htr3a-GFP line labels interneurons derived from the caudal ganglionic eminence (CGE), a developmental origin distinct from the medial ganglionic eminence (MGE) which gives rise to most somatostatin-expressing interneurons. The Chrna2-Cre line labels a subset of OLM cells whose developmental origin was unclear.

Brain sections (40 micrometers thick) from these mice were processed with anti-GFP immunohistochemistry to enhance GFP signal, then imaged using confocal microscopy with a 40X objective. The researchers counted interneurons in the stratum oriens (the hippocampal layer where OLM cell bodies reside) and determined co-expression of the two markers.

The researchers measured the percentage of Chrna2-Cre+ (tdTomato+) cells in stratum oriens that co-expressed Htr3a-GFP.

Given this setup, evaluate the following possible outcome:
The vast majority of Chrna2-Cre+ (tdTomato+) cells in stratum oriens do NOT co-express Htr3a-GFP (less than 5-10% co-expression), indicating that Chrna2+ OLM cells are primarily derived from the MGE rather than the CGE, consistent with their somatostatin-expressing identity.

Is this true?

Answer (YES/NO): NO